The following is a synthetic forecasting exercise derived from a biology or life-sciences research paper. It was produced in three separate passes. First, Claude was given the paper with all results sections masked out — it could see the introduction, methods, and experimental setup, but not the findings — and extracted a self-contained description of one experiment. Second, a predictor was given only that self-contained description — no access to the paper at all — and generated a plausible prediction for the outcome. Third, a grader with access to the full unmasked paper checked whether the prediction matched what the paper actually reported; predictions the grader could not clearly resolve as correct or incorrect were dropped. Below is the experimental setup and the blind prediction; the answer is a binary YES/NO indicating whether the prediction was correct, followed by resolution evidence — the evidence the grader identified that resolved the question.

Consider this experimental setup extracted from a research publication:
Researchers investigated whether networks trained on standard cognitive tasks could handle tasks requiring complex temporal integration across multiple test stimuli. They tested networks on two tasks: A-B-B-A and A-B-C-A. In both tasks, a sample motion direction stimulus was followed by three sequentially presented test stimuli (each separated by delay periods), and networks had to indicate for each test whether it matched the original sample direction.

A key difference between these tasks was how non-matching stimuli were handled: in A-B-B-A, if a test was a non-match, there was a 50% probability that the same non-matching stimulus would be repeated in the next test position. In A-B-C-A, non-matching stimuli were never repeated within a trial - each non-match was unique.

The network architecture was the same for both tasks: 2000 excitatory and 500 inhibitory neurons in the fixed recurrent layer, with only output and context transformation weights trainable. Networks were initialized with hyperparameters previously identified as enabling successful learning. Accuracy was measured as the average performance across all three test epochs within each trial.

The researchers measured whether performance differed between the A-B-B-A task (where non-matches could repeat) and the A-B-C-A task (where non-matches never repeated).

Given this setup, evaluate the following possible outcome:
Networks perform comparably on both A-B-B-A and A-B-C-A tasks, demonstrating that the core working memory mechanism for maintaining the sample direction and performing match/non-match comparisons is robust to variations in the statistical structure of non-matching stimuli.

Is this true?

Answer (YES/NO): YES